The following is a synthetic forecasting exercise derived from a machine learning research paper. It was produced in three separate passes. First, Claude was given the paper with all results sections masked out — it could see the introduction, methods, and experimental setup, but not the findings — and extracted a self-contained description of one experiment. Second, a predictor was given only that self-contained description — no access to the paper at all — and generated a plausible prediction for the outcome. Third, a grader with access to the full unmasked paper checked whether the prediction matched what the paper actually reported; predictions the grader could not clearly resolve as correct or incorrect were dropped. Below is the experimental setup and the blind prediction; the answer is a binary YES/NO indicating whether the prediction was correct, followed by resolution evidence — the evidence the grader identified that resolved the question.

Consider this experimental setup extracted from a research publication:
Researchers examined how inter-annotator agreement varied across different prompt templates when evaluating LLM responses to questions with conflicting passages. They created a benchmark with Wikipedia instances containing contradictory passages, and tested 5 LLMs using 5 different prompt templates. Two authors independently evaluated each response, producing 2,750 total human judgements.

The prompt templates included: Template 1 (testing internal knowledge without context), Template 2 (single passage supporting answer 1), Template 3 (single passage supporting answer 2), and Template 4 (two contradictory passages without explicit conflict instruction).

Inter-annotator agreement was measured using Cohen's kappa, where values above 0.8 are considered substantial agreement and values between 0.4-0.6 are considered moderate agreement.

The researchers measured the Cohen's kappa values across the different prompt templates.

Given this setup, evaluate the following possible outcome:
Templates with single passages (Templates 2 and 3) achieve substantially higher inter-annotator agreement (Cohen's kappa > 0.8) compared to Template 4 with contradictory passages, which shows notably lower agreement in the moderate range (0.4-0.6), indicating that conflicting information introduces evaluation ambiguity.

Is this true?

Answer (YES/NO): NO